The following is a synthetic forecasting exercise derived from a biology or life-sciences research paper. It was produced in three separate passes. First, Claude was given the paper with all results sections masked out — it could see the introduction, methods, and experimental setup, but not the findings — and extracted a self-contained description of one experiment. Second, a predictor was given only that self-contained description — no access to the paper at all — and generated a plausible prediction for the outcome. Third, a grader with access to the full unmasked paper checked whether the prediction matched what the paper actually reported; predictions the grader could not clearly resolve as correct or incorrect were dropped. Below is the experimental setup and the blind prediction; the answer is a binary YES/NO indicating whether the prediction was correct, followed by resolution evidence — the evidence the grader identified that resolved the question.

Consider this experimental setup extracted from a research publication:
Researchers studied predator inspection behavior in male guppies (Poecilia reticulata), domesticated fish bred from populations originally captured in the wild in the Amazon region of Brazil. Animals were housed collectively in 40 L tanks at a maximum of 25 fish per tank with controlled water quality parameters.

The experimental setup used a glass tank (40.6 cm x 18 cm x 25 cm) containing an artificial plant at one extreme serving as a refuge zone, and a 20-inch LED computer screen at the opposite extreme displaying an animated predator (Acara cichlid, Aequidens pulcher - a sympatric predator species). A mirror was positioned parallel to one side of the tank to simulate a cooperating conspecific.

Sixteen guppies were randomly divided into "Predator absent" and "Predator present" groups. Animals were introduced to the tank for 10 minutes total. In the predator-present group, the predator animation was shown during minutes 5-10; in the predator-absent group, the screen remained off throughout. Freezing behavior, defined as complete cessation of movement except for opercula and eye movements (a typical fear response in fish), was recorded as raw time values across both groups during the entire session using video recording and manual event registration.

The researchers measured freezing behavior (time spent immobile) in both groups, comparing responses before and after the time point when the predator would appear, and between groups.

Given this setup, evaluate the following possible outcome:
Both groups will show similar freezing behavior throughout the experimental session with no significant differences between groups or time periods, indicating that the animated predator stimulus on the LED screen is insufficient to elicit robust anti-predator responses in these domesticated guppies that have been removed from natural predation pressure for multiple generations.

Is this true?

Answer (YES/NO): NO